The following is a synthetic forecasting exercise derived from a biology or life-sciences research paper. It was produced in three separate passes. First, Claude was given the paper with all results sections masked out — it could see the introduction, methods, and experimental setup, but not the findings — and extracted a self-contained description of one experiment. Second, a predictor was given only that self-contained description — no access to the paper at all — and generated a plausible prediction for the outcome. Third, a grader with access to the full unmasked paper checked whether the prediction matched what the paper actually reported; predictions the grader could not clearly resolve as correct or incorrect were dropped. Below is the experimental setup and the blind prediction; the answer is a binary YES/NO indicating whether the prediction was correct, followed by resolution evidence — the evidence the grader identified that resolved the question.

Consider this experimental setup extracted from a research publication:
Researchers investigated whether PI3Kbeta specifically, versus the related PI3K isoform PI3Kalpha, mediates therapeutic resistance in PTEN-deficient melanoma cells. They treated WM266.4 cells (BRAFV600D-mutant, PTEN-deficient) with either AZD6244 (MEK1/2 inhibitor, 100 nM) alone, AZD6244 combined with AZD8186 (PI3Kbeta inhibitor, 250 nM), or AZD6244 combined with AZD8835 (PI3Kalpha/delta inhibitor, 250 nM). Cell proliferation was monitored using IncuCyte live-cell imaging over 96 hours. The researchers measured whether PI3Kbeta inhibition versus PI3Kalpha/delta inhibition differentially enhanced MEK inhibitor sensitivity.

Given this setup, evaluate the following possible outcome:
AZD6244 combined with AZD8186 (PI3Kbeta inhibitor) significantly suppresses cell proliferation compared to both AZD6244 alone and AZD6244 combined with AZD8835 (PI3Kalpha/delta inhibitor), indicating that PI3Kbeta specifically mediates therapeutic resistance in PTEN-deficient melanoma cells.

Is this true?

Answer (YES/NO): YES